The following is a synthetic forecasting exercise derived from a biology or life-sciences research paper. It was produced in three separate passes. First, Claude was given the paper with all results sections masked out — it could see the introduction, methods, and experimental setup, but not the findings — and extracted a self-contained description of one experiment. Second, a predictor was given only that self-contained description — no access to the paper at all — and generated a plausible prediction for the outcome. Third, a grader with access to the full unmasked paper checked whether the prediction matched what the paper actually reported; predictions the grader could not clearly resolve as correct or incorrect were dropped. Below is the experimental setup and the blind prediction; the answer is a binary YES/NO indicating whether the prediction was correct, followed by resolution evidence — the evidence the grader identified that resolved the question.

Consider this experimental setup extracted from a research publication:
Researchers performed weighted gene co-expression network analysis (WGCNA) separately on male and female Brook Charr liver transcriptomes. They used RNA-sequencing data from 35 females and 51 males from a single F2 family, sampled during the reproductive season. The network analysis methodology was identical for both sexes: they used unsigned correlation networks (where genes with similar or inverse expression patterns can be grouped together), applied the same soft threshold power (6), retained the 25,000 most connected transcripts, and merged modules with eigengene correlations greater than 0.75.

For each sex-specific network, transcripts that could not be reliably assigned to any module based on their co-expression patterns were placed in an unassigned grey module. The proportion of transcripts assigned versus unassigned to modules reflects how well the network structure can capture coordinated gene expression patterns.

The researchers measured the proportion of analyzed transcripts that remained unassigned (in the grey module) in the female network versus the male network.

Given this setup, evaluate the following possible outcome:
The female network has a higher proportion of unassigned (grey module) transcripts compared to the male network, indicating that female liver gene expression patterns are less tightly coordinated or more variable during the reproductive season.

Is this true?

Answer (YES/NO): NO